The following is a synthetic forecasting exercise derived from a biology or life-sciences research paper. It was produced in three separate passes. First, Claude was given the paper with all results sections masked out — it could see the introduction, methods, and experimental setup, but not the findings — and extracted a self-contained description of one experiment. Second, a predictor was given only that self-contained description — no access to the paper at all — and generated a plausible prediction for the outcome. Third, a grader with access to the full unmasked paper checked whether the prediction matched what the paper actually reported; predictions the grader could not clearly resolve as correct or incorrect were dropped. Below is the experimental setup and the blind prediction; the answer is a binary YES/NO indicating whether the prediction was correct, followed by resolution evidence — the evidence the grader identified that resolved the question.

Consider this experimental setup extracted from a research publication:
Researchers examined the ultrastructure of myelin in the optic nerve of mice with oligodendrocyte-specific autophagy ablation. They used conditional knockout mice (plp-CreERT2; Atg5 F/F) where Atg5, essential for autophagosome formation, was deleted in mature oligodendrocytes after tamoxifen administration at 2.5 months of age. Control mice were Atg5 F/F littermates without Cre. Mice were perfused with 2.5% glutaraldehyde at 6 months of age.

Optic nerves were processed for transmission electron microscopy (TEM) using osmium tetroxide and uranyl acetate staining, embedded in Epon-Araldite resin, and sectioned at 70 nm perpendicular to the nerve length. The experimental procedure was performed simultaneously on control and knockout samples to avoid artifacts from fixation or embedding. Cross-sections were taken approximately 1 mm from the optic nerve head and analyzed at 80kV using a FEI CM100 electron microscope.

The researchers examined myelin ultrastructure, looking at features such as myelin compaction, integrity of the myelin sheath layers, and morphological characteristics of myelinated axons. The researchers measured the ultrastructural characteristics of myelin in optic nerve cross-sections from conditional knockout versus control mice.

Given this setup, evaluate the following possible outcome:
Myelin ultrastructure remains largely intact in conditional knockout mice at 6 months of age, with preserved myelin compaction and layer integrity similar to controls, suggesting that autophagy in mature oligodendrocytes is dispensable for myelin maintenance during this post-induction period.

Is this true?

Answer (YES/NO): NO